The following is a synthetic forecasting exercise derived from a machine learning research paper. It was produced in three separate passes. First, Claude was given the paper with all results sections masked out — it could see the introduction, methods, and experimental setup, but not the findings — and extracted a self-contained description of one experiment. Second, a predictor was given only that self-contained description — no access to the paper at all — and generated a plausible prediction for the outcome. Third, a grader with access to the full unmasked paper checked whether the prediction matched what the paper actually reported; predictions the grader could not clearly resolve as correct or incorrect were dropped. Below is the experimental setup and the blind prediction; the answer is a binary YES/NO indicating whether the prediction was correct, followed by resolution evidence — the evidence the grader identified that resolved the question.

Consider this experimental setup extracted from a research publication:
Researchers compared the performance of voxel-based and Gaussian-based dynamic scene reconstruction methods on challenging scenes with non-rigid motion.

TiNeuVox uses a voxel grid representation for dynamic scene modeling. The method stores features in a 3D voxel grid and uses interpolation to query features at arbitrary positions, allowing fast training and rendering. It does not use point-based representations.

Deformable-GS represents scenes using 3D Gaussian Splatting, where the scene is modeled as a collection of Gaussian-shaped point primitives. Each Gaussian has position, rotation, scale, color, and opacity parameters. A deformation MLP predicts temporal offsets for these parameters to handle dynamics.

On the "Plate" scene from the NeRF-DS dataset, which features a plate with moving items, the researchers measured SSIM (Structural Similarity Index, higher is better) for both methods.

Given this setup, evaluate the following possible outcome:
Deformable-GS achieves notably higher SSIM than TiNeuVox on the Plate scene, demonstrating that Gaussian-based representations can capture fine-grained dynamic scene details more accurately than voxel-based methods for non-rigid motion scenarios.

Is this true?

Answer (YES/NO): NO